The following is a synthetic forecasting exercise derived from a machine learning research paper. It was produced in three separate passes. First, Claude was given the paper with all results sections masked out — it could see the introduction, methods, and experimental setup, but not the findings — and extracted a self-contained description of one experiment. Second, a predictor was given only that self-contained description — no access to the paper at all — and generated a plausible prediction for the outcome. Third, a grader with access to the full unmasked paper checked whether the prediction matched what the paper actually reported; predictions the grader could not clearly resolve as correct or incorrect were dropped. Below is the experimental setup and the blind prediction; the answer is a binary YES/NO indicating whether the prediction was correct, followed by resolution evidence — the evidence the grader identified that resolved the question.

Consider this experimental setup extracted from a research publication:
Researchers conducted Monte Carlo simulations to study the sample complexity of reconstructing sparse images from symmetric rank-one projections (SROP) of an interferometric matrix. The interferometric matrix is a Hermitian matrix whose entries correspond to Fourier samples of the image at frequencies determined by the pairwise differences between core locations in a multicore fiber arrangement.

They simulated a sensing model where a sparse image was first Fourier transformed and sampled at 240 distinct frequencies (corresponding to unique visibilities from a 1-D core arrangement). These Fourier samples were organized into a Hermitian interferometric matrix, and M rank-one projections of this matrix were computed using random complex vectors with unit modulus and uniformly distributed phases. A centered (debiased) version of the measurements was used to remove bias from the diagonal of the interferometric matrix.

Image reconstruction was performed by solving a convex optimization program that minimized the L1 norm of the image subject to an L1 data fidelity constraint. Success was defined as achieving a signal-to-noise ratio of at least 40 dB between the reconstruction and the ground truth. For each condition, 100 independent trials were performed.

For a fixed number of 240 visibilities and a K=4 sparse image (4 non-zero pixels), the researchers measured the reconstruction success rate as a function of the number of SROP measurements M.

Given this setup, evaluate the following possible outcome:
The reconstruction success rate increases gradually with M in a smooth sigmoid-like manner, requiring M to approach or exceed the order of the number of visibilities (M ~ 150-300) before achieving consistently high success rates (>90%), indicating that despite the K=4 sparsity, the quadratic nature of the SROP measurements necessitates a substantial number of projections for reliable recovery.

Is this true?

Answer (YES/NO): NO